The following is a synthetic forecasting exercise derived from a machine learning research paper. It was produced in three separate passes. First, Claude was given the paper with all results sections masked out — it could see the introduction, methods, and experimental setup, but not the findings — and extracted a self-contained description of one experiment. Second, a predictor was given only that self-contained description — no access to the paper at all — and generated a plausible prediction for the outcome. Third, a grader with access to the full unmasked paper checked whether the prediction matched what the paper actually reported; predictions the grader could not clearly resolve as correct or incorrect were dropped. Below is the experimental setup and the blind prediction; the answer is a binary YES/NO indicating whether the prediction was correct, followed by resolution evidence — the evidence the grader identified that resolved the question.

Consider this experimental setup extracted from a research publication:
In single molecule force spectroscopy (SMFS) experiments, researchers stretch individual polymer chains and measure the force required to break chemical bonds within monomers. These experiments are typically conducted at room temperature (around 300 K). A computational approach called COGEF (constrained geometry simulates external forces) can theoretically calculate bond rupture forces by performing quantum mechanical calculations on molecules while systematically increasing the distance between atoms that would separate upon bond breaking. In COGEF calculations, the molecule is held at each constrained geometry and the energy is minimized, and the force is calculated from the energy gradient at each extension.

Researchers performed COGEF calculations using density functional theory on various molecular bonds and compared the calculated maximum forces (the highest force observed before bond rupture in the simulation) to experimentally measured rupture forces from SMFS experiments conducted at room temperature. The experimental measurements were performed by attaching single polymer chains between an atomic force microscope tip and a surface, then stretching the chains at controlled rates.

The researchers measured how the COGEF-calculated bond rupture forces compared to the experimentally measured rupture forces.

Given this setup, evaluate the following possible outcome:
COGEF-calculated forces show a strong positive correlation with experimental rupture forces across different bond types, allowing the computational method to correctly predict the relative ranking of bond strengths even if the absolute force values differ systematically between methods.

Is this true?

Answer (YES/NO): NO